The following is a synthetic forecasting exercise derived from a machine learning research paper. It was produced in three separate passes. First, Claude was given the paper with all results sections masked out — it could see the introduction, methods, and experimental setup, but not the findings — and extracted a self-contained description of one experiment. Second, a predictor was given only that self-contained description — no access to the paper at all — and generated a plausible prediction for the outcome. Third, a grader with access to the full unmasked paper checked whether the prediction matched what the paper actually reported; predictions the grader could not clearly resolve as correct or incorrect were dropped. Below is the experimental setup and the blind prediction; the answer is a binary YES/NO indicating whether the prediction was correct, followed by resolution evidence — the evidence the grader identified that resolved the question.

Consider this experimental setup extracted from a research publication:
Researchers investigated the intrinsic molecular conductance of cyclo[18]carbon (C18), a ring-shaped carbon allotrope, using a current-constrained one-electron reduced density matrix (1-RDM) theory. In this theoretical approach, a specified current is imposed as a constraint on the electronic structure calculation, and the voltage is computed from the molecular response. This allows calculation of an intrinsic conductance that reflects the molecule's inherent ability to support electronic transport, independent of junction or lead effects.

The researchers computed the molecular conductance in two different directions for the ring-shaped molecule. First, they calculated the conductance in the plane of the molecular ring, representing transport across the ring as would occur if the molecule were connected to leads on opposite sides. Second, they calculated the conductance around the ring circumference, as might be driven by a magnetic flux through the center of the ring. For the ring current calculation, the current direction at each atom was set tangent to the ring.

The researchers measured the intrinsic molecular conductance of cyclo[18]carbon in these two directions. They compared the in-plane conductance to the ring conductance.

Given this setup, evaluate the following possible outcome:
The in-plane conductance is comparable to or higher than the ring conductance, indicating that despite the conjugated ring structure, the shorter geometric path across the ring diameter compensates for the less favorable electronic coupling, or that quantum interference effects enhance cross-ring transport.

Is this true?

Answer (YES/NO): YES